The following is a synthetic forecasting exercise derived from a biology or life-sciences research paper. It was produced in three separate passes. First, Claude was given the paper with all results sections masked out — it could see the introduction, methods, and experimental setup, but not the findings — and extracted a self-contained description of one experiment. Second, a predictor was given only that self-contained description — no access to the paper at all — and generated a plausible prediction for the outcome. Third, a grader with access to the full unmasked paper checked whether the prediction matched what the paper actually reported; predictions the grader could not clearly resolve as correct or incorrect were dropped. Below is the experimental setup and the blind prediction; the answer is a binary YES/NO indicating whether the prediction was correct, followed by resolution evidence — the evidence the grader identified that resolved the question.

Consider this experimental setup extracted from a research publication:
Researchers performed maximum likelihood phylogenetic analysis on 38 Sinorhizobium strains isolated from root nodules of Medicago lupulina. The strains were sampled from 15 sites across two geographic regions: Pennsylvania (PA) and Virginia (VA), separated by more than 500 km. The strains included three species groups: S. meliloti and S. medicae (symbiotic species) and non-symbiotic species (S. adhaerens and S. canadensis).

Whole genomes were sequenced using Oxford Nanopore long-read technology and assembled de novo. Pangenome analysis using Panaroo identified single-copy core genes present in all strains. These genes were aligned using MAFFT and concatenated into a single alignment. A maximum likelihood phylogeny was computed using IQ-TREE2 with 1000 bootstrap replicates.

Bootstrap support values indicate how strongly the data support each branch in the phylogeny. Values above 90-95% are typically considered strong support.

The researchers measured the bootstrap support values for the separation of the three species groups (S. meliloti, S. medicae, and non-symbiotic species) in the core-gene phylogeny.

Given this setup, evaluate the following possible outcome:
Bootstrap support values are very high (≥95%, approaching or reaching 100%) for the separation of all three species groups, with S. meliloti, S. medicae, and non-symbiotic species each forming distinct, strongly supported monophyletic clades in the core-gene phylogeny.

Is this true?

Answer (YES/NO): YES